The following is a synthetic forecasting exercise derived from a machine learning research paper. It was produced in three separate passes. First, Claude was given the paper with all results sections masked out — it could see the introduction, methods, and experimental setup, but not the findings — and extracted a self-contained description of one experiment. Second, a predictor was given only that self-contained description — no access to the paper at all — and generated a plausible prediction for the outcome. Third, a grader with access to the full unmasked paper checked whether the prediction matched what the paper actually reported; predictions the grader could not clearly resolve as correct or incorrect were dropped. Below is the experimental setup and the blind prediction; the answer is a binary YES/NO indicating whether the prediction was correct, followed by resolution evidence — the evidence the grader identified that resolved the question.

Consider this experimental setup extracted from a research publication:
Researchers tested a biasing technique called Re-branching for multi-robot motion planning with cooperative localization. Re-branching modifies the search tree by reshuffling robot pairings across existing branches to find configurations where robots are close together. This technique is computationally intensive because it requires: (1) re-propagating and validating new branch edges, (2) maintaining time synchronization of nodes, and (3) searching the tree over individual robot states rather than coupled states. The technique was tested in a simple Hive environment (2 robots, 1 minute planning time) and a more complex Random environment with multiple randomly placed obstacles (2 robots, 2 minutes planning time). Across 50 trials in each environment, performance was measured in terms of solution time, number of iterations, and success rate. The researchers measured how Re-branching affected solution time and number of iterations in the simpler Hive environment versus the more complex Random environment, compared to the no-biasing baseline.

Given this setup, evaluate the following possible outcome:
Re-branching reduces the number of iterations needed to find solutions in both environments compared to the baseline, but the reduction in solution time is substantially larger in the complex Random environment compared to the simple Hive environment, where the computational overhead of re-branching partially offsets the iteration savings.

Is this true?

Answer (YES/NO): NO